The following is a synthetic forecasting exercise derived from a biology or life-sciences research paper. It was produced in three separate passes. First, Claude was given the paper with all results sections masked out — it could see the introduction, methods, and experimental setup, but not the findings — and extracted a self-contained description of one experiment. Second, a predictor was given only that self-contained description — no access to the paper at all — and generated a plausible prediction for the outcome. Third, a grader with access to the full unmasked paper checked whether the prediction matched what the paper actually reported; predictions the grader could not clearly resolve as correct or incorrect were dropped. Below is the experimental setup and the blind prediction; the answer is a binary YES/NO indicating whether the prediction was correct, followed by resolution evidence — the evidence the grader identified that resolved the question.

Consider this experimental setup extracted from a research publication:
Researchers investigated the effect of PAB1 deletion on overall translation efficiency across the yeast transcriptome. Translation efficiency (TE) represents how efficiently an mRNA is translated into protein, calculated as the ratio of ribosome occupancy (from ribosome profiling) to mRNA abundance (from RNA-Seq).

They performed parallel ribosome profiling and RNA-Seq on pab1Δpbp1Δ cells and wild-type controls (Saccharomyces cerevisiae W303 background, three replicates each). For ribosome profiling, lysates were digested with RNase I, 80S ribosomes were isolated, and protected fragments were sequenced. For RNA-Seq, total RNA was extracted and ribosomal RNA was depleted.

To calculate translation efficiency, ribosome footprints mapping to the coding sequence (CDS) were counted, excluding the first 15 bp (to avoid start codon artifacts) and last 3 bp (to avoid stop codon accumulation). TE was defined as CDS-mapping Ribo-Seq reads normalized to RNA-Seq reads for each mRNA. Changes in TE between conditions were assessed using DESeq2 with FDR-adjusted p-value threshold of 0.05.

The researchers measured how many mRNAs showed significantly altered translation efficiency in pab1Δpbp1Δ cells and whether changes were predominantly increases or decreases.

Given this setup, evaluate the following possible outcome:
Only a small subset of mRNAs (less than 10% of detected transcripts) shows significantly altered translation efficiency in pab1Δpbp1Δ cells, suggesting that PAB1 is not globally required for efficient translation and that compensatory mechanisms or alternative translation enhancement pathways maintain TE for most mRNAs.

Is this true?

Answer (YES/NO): YES